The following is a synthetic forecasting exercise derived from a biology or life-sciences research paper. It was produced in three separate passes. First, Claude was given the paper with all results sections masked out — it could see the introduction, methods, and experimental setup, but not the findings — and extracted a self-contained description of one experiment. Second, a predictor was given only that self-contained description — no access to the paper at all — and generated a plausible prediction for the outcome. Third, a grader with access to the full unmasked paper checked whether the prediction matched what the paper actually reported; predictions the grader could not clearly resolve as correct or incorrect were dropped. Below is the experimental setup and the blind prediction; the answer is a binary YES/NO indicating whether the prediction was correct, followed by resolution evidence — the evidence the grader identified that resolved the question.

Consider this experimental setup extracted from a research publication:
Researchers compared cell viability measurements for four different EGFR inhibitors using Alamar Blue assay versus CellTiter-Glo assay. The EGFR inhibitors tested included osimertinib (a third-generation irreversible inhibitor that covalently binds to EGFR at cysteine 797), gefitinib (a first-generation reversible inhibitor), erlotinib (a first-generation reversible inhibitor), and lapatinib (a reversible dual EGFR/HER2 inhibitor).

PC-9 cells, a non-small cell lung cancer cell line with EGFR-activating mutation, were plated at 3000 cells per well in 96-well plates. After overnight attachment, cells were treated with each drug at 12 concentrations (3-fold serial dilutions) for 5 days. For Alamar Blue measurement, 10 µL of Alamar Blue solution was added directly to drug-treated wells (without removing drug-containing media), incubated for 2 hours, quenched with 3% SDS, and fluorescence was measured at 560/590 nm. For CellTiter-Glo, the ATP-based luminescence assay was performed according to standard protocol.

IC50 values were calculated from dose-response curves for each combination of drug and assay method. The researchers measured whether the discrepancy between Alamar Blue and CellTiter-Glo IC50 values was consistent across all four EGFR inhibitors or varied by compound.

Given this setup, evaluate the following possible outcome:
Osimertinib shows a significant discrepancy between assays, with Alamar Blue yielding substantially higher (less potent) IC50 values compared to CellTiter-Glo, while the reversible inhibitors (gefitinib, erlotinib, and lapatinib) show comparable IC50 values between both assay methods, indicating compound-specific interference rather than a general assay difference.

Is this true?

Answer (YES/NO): NO